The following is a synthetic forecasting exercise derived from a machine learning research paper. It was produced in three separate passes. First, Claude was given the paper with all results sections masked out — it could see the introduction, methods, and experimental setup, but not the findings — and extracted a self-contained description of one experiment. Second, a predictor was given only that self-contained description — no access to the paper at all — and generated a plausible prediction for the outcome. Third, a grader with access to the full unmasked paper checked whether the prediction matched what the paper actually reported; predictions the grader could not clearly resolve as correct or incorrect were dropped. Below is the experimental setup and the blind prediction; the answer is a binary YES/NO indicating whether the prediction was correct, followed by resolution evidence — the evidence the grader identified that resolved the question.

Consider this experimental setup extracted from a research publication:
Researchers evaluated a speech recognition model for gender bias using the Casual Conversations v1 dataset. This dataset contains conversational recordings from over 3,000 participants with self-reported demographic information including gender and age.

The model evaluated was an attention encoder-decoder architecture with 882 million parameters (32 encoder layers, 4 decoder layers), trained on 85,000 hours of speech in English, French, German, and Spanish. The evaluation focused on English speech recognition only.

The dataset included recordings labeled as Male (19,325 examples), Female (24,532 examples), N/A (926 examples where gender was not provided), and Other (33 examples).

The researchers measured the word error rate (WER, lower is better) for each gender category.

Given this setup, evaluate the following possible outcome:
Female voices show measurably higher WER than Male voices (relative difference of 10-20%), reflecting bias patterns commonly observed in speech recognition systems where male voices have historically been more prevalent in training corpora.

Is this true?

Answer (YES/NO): NO